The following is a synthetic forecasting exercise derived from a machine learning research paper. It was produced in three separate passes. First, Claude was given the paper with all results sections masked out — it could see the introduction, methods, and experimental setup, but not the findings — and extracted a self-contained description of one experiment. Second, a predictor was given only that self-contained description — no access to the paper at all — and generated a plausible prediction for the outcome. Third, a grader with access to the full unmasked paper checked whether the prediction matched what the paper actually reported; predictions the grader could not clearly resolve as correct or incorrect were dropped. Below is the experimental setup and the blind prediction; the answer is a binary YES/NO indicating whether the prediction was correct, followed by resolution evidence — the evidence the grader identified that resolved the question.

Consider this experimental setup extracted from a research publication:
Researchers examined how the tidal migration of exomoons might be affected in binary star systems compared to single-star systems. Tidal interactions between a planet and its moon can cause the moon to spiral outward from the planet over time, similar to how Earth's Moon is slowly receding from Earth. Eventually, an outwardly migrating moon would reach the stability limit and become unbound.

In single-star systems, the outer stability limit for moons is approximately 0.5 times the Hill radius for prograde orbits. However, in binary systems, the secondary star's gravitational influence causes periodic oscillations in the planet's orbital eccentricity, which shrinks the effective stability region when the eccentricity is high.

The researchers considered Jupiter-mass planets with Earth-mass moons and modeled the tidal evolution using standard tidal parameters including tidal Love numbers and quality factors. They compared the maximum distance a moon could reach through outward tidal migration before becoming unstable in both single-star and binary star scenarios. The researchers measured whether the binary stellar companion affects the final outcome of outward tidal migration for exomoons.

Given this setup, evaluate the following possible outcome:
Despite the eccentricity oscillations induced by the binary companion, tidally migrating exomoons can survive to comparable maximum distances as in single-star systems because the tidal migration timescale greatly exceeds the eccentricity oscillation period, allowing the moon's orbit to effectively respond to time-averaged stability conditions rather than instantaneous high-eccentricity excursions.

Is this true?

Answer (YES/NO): NO